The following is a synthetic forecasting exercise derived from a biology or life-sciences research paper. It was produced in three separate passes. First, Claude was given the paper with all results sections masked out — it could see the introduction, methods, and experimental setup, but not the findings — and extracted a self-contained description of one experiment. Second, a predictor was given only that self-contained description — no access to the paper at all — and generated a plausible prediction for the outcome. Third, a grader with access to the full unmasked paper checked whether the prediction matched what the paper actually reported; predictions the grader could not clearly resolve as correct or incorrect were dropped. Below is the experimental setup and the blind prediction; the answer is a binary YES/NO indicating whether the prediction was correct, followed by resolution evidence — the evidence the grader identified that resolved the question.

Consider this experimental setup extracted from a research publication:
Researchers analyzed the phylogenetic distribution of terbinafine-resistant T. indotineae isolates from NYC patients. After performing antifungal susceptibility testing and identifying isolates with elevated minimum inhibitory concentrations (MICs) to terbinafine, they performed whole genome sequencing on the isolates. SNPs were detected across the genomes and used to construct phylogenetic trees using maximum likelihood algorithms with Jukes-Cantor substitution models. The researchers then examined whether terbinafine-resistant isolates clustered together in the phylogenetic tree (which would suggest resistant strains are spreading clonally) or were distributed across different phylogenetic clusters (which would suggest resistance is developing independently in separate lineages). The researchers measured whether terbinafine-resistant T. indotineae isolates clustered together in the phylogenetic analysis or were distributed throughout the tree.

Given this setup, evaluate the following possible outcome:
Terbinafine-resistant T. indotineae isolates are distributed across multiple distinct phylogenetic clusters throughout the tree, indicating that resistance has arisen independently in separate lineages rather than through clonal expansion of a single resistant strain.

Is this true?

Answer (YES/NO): YES